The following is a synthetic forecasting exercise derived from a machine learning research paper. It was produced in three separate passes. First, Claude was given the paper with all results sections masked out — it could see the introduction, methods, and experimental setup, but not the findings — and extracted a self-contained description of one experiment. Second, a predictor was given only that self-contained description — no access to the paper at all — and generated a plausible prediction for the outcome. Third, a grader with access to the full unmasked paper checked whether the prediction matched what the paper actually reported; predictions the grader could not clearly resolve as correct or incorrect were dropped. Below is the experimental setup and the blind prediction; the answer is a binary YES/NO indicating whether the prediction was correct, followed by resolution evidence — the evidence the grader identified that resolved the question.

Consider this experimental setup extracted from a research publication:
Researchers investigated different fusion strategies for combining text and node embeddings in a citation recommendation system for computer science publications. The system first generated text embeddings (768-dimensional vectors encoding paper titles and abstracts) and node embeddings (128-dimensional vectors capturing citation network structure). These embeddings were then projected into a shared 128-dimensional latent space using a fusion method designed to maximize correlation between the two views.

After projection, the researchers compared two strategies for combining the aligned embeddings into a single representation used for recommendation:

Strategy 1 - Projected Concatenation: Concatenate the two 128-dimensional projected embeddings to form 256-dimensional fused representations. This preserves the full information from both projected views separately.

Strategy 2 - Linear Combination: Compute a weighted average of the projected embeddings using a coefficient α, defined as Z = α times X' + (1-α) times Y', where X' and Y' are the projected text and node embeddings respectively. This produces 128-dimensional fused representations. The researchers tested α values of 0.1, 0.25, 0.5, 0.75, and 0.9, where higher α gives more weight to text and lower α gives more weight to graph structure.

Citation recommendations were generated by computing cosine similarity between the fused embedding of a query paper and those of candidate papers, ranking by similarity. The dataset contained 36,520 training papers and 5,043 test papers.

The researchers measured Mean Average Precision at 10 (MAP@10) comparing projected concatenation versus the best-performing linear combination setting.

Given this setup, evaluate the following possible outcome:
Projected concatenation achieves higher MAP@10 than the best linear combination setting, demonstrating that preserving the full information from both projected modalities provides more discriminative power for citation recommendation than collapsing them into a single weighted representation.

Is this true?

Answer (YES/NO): YES